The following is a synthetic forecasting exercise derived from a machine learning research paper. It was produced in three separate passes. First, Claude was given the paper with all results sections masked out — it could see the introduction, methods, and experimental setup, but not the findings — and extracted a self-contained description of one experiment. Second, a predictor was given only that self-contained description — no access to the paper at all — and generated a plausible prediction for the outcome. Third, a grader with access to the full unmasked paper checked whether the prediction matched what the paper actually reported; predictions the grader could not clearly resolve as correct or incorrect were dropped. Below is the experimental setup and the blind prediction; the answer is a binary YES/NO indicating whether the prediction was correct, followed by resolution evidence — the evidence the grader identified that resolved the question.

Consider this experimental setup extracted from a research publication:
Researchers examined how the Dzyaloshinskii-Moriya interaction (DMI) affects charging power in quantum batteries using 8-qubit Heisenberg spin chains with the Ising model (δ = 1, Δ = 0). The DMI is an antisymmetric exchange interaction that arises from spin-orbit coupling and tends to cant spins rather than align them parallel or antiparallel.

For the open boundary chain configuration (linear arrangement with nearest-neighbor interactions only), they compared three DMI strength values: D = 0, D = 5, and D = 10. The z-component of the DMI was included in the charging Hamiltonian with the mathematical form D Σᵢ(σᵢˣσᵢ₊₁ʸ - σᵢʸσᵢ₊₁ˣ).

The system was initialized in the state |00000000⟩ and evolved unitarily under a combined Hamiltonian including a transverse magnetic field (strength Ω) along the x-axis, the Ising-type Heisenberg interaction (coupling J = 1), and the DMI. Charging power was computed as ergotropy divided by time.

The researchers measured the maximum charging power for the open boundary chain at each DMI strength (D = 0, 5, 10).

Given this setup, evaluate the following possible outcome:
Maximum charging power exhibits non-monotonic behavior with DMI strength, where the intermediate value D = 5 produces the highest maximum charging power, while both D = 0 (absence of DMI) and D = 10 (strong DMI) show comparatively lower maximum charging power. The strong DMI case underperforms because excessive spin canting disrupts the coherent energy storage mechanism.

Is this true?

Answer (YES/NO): NO